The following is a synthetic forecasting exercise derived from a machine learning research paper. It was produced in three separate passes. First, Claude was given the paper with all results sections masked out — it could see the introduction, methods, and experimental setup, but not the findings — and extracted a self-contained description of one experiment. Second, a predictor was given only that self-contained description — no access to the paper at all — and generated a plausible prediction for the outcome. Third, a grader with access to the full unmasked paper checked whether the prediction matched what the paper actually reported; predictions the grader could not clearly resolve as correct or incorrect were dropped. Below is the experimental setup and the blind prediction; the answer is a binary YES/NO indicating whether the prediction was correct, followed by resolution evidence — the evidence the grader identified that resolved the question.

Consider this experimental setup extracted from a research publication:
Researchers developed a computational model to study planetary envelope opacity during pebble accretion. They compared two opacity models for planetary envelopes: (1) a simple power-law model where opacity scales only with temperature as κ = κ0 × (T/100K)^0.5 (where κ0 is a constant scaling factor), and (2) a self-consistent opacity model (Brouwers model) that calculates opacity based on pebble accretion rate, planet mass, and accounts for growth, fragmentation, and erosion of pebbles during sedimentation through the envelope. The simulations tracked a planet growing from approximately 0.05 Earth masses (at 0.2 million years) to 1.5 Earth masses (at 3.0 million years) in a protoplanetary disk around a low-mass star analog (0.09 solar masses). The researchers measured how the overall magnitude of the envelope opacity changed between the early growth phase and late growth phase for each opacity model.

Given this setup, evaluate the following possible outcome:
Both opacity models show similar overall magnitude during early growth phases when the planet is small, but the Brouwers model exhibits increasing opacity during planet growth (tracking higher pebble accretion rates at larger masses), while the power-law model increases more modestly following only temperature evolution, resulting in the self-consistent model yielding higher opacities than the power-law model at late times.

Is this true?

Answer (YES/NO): NO